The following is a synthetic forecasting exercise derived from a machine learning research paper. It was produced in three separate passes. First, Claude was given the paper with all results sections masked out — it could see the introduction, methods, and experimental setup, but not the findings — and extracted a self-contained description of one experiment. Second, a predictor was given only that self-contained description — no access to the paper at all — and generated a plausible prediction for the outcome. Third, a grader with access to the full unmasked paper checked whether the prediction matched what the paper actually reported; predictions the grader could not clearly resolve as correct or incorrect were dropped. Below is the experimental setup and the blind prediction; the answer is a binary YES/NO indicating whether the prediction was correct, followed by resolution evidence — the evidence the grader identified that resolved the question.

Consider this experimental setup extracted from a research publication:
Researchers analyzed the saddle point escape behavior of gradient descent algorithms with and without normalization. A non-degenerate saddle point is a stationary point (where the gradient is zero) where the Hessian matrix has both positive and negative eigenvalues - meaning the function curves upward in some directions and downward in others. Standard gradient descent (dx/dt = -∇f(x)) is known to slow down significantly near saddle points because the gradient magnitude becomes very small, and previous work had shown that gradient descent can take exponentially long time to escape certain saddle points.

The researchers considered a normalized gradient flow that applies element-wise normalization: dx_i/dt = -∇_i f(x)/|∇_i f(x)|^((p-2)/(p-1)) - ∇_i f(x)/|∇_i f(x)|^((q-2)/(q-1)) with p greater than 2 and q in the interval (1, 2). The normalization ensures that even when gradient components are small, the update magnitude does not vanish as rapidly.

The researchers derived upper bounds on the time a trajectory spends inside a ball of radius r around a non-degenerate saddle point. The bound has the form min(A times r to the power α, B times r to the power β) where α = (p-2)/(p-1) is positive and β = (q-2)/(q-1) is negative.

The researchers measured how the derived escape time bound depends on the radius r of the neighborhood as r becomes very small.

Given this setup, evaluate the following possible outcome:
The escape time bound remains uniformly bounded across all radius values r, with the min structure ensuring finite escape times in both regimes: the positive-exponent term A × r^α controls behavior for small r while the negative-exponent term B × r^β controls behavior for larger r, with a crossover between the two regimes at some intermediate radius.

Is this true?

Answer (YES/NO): YES